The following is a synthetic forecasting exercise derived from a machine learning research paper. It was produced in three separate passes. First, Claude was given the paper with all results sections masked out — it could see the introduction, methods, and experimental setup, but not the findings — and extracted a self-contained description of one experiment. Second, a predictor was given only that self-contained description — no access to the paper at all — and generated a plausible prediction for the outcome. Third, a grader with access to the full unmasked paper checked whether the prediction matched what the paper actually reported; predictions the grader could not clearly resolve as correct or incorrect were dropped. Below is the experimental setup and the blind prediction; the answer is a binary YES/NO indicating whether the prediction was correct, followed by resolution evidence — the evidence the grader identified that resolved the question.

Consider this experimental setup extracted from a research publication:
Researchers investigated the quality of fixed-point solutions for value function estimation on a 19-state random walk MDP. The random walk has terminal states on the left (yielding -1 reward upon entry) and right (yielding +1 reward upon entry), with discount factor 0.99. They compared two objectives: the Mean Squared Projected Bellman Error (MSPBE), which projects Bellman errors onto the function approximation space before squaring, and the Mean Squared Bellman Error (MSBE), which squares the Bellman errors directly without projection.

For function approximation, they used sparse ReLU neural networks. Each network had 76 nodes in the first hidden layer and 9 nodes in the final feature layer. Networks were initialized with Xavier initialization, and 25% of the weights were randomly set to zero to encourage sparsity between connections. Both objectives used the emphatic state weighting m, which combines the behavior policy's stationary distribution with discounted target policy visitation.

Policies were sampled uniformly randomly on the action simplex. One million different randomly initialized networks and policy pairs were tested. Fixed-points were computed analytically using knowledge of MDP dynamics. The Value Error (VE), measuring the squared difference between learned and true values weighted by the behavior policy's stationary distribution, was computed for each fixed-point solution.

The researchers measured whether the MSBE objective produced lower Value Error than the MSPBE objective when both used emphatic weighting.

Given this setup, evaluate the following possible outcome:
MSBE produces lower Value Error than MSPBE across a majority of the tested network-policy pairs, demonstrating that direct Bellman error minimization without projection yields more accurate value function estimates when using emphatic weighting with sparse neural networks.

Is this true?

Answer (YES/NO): NO